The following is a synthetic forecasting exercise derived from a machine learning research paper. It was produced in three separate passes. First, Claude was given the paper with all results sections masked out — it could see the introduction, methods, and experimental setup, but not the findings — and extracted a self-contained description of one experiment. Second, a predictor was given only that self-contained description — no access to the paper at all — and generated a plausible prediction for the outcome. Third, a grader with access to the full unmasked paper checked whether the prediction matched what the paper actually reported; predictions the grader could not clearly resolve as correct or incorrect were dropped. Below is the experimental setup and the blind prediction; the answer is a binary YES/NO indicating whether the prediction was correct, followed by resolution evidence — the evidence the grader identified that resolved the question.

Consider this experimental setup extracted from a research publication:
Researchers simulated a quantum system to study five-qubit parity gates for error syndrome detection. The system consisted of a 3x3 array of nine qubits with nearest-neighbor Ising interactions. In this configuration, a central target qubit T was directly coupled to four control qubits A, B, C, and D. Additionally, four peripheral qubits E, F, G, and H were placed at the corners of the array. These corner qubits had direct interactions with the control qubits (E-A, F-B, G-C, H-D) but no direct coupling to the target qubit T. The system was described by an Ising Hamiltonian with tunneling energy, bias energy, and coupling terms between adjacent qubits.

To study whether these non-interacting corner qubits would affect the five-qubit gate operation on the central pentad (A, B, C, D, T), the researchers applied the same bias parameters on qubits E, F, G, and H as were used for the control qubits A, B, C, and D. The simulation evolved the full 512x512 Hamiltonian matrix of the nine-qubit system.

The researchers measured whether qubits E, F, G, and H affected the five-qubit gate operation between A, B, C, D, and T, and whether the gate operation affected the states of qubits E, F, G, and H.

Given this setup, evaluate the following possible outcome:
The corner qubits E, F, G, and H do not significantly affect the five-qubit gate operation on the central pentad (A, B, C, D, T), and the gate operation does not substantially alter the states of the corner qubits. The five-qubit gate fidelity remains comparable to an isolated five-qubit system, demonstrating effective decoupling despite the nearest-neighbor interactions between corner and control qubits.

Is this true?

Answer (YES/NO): YES